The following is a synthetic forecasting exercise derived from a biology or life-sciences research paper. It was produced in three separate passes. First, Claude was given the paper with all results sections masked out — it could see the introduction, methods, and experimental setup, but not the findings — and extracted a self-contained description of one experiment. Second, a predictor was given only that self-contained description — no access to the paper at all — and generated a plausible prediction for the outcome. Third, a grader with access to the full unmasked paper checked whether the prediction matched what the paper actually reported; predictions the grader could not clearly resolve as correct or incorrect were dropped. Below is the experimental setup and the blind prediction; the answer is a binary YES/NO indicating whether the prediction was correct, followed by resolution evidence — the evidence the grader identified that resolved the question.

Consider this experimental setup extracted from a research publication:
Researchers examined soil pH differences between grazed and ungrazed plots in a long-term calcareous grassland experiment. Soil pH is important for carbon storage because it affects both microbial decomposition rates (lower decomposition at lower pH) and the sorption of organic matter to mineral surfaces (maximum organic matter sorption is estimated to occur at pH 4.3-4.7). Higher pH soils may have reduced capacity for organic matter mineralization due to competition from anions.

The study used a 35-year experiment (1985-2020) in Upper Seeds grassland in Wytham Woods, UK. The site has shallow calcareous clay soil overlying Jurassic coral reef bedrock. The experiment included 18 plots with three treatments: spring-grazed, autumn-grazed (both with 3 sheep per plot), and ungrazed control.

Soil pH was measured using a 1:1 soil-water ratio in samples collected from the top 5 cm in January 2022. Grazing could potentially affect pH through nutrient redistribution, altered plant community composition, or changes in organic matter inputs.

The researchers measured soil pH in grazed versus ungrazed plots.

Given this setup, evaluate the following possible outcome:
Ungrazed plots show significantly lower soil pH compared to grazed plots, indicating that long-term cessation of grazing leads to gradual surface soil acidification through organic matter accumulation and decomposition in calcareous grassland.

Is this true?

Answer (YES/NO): NO